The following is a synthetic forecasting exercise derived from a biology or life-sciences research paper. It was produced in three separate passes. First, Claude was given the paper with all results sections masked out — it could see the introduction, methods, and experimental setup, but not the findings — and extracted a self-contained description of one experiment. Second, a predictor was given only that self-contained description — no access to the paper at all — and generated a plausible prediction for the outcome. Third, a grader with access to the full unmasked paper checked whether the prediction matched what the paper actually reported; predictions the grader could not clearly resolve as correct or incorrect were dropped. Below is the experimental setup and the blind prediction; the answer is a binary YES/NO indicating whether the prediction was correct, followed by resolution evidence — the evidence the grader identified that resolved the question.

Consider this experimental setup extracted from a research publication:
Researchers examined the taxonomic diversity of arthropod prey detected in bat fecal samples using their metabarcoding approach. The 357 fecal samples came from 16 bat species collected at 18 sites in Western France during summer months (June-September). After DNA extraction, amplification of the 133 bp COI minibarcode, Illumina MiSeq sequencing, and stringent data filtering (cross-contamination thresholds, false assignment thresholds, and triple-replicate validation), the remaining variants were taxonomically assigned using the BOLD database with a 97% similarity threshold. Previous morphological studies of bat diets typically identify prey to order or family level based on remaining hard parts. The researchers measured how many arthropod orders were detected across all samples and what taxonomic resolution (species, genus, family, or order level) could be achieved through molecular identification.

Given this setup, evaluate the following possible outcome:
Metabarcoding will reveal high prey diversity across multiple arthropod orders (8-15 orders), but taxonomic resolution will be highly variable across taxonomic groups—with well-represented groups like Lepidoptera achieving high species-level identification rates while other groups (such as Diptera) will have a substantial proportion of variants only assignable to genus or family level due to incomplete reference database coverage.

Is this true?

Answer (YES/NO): NO